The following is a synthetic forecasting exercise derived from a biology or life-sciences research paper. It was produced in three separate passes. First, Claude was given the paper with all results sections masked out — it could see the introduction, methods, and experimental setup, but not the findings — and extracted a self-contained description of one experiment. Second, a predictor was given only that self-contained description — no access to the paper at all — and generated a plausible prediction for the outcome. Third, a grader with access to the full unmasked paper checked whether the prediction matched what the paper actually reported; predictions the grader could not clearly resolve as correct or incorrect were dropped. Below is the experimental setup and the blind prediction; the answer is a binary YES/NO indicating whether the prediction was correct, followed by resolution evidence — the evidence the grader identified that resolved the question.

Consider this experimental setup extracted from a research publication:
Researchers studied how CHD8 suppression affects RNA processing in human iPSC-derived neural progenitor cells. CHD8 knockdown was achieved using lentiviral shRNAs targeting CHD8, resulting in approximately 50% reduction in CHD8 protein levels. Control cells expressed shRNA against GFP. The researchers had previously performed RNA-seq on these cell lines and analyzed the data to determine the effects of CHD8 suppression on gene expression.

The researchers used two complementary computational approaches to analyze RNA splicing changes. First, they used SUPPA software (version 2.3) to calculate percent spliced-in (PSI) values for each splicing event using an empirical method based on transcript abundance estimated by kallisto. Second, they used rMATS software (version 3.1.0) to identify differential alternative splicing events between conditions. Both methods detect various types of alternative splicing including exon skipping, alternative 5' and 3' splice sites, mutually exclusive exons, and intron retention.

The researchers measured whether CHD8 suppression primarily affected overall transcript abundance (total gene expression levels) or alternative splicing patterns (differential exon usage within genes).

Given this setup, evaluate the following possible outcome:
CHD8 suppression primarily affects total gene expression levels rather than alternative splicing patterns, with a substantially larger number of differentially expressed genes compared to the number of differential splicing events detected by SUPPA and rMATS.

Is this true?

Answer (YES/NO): NO